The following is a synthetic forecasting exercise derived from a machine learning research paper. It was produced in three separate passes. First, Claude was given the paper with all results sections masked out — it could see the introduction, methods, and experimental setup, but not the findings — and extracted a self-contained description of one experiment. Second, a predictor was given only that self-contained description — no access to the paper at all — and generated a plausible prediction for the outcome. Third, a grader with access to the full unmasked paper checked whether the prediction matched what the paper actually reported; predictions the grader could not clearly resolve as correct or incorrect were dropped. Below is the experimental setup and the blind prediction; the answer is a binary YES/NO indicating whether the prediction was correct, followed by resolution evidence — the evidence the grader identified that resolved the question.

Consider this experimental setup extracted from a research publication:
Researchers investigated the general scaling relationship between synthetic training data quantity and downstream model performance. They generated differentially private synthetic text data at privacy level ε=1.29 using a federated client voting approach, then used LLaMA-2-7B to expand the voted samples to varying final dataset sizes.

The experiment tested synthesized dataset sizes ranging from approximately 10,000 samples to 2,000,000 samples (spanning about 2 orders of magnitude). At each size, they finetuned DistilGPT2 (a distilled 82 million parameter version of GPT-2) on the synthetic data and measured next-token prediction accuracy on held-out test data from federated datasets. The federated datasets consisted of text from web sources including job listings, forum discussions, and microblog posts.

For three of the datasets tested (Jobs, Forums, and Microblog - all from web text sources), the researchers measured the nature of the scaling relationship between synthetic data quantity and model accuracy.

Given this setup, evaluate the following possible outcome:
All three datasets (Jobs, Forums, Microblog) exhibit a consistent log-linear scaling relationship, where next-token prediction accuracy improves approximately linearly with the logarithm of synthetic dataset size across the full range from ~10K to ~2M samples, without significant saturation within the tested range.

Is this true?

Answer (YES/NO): YES